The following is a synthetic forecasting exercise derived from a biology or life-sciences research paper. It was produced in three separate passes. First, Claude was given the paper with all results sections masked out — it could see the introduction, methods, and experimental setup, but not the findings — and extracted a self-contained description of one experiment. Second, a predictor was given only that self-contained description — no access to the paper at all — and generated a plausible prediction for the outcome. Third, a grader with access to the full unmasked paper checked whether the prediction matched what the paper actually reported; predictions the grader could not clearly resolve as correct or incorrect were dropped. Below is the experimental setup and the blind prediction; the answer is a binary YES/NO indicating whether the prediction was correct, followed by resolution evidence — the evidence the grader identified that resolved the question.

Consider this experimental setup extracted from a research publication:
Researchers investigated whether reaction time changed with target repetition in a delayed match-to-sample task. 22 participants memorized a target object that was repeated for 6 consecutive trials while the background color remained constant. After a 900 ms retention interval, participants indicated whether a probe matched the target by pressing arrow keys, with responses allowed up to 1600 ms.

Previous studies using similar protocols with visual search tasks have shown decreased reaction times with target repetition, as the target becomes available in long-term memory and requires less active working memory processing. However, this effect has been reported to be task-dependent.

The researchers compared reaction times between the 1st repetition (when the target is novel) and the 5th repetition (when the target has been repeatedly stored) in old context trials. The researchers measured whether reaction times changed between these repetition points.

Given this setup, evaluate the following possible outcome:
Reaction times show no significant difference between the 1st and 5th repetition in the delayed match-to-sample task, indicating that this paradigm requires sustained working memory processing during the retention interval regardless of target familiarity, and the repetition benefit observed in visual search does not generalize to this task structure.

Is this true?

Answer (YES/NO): YES